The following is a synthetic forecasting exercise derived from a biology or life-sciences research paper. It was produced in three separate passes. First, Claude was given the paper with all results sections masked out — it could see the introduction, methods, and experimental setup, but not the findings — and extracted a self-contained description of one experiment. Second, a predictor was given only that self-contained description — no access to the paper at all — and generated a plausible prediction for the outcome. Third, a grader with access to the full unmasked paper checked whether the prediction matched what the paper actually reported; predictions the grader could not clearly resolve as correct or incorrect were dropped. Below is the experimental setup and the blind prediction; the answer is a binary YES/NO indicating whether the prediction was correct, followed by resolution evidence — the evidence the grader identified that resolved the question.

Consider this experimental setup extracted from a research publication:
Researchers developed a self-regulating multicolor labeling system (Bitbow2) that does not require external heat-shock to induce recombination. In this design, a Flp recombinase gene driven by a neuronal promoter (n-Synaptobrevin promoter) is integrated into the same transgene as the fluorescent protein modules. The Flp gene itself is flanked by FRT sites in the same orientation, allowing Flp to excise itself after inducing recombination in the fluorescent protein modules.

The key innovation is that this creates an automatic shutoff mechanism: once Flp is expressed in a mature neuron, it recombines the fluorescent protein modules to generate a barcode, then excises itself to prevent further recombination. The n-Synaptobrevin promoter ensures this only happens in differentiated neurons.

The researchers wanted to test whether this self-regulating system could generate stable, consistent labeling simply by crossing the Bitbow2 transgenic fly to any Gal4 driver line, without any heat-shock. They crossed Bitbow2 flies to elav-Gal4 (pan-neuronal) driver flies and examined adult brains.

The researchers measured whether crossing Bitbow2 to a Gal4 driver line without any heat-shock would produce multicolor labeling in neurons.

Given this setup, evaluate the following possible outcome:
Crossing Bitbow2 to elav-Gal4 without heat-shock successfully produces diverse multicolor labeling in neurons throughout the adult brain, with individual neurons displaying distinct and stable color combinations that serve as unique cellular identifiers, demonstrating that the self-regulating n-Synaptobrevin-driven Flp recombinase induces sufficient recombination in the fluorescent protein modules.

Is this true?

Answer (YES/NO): YES